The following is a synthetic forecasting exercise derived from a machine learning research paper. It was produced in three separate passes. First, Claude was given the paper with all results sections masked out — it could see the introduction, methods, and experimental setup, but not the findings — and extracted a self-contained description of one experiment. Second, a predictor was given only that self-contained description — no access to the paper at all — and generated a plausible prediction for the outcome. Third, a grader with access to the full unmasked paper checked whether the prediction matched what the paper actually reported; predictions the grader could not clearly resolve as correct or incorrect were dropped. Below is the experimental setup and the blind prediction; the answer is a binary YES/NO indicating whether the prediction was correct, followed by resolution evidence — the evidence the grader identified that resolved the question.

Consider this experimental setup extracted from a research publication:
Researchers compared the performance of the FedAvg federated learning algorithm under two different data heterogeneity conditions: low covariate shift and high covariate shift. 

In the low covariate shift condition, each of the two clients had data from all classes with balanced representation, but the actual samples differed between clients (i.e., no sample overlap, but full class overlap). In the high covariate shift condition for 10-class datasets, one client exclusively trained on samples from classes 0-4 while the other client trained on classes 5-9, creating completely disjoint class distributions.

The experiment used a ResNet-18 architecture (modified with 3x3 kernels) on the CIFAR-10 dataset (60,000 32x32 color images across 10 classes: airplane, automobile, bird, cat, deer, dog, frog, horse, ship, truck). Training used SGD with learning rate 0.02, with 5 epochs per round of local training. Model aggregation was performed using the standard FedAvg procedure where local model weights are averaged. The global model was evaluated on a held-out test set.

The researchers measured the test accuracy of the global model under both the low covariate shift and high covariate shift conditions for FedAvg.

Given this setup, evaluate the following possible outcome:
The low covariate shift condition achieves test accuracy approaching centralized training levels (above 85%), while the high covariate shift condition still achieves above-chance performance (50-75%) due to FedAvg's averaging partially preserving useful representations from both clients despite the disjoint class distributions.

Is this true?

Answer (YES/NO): NO